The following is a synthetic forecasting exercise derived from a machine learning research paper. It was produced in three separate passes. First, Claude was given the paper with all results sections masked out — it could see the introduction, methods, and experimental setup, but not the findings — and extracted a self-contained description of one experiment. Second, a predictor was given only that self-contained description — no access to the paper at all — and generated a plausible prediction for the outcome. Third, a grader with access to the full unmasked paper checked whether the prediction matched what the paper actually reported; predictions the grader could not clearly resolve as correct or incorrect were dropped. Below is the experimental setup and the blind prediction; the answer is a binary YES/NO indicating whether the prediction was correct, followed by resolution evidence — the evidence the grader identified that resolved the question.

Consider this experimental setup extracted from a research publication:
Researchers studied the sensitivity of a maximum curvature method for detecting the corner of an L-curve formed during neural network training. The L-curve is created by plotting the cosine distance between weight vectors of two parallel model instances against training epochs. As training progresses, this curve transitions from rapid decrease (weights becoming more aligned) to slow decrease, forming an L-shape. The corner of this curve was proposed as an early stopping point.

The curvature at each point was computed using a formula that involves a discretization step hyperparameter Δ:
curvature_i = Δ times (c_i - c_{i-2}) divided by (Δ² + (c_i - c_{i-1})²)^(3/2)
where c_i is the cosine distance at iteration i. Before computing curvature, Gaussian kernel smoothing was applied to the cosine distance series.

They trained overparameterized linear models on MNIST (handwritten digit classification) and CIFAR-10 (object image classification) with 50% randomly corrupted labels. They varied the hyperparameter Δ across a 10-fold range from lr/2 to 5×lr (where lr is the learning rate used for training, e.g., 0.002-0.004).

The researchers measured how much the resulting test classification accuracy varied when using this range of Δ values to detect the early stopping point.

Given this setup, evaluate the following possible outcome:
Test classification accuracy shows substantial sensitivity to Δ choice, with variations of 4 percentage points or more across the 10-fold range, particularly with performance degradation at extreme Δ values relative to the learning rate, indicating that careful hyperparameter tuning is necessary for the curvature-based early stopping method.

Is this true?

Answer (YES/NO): NO